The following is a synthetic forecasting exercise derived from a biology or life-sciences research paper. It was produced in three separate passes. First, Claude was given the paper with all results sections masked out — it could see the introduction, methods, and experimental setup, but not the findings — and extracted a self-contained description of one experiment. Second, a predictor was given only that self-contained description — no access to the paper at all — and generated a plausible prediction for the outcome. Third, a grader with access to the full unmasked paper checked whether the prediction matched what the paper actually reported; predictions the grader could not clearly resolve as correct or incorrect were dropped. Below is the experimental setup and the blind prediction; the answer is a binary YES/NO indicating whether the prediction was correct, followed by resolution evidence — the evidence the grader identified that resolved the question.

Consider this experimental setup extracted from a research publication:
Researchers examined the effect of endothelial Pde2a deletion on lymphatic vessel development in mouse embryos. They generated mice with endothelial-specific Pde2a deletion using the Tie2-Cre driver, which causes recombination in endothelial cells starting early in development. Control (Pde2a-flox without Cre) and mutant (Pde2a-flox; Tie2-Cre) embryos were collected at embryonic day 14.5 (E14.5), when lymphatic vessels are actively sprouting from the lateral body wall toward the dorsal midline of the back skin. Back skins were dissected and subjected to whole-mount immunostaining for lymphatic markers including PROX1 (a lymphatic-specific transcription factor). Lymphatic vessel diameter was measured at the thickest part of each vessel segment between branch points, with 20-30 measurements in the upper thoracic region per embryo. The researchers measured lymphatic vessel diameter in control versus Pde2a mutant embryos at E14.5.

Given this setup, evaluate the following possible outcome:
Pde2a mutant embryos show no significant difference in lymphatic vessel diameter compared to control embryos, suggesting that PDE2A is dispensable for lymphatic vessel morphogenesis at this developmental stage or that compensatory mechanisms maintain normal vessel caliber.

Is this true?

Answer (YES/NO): NO